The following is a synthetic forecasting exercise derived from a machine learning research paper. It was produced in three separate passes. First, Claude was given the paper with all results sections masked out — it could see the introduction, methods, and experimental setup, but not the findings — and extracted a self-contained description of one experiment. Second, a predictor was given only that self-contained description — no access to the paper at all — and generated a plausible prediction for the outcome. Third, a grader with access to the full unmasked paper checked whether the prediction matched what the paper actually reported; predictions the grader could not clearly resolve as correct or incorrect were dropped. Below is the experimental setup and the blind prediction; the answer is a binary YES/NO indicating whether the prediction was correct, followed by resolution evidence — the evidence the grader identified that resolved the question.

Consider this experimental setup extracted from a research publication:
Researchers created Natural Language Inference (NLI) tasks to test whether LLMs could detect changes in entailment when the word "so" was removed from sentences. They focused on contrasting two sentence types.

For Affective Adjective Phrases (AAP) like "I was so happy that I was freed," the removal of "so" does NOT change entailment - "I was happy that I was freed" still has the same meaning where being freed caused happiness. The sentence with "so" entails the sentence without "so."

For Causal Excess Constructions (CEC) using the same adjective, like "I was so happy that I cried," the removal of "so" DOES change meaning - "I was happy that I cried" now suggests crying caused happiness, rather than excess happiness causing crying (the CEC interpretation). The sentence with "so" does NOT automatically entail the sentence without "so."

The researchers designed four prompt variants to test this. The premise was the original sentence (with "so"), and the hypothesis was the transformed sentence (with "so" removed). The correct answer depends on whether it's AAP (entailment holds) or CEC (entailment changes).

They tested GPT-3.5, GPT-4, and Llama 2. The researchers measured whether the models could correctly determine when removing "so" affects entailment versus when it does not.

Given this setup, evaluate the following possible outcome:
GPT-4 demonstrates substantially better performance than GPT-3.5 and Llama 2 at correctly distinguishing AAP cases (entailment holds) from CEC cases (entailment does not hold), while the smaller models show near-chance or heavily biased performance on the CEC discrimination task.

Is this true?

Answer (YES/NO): NO